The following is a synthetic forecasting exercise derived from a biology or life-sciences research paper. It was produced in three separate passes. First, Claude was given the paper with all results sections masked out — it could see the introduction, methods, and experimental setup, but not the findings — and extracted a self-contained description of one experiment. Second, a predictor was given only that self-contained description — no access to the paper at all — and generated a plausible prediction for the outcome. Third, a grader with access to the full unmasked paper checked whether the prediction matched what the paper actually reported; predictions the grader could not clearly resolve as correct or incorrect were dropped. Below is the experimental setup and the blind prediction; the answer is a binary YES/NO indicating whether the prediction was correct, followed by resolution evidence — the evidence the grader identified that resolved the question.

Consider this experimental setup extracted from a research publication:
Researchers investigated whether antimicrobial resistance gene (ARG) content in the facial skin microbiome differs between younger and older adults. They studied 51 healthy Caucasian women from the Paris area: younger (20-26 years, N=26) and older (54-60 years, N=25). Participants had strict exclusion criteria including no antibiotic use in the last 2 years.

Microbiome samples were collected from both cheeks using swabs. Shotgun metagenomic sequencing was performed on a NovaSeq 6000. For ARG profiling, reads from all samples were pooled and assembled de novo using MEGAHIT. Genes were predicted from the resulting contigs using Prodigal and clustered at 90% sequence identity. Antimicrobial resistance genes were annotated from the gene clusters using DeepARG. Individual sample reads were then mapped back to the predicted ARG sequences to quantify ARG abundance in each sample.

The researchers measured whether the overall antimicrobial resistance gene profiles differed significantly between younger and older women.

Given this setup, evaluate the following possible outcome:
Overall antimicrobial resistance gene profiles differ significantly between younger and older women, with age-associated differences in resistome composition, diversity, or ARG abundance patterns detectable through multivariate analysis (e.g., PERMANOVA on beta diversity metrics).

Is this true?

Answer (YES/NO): NO